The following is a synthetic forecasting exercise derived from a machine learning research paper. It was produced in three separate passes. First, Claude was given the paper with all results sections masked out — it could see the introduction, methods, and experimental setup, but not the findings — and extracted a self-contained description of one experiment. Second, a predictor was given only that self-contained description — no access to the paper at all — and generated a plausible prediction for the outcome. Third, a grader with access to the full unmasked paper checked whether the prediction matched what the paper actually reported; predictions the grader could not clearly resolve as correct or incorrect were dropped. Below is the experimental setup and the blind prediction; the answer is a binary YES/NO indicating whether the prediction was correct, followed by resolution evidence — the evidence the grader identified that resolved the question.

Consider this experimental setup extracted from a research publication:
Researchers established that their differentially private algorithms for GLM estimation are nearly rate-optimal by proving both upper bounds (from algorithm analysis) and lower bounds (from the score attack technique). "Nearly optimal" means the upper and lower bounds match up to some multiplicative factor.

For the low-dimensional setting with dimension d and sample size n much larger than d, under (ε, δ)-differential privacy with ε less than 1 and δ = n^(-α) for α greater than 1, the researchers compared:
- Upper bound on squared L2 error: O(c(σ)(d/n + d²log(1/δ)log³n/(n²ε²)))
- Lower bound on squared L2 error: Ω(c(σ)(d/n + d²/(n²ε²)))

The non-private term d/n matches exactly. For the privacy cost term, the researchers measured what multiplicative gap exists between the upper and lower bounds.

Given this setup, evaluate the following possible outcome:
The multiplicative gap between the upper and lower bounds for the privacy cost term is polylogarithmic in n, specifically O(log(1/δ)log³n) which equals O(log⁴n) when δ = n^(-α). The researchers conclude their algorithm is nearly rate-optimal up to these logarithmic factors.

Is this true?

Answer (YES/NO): YES